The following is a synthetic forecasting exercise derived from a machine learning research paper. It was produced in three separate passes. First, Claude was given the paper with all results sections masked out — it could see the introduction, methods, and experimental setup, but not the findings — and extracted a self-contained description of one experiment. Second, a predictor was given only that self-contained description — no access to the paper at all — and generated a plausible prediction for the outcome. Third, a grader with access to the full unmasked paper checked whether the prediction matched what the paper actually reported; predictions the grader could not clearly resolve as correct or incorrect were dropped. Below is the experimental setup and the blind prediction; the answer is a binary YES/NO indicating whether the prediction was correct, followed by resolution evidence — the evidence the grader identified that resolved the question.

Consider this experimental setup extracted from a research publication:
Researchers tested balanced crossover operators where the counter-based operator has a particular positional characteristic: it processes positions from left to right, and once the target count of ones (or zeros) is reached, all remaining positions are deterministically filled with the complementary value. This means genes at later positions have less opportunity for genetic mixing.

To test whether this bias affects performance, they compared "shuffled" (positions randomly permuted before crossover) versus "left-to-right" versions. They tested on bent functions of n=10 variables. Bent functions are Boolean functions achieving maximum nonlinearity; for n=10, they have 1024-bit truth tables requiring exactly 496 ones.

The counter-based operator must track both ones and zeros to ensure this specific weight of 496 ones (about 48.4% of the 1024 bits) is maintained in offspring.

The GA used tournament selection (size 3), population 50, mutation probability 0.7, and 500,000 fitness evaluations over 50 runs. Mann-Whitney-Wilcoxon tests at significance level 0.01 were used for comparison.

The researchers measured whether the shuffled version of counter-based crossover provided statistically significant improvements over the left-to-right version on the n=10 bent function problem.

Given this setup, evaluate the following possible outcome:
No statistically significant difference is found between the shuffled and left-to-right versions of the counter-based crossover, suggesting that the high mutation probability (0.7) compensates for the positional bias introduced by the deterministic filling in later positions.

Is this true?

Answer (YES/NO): YES